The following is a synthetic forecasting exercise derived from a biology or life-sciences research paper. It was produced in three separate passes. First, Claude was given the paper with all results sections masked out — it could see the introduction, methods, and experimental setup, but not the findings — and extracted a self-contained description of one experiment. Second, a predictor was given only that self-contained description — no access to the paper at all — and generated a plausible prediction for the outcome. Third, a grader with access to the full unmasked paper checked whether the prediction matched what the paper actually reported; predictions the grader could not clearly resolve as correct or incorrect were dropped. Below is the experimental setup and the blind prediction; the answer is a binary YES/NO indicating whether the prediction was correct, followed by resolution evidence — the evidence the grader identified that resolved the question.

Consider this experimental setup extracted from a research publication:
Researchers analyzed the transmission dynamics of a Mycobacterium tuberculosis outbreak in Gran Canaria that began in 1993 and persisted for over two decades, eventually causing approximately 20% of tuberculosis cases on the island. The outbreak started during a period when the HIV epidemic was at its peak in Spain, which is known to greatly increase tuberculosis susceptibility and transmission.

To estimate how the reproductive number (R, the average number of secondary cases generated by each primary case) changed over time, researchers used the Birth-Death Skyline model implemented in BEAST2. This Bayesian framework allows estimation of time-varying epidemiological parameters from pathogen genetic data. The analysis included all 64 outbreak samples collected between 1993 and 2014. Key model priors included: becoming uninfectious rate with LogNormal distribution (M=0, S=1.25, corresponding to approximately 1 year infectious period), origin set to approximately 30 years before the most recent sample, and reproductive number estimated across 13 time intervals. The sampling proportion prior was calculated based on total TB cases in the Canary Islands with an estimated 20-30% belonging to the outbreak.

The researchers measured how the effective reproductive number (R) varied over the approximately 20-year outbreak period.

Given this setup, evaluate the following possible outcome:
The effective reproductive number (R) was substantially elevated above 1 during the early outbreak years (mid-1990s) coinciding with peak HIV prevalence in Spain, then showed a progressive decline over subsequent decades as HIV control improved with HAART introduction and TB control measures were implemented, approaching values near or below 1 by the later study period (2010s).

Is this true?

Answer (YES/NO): NO